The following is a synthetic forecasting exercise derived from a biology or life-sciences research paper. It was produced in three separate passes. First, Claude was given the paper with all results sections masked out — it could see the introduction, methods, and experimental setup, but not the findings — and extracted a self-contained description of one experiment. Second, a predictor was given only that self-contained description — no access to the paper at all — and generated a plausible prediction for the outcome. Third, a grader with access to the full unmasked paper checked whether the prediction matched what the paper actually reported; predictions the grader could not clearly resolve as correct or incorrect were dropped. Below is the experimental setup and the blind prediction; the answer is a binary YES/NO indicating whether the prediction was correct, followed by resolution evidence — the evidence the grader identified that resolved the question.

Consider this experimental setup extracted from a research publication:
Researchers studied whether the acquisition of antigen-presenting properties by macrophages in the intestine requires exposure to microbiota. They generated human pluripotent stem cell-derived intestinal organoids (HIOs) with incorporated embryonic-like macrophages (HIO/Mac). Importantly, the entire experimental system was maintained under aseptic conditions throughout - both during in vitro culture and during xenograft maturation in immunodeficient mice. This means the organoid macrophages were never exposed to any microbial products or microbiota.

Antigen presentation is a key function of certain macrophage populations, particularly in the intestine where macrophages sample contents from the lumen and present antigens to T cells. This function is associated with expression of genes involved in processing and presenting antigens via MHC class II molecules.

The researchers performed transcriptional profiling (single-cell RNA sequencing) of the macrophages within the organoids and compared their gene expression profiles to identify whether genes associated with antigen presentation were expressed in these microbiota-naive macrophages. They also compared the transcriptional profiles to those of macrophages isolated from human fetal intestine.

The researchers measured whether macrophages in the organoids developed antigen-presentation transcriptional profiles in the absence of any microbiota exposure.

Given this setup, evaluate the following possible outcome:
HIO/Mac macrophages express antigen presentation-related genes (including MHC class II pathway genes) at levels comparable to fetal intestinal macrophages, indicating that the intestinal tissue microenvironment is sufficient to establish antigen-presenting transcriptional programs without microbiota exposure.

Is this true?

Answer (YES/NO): YES